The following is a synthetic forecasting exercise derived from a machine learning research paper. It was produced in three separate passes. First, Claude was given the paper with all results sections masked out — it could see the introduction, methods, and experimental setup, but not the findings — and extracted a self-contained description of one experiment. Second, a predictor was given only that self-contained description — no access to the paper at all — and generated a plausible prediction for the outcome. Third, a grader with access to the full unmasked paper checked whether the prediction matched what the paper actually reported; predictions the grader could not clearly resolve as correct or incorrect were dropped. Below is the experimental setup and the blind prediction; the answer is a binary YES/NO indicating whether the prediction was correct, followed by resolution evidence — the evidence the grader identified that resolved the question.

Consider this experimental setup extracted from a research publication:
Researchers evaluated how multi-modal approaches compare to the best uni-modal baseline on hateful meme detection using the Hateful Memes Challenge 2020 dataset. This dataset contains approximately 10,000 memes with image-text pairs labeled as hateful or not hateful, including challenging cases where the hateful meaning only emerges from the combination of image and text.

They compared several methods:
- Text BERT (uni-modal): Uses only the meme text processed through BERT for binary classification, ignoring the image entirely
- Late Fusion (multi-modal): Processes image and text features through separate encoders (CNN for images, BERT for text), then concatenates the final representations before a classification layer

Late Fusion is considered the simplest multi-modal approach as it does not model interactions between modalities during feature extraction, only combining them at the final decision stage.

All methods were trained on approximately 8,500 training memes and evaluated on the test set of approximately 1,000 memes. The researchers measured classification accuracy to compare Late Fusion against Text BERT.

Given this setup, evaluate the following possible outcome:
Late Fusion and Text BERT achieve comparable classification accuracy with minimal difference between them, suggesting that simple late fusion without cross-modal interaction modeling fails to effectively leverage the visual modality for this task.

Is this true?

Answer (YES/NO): YES